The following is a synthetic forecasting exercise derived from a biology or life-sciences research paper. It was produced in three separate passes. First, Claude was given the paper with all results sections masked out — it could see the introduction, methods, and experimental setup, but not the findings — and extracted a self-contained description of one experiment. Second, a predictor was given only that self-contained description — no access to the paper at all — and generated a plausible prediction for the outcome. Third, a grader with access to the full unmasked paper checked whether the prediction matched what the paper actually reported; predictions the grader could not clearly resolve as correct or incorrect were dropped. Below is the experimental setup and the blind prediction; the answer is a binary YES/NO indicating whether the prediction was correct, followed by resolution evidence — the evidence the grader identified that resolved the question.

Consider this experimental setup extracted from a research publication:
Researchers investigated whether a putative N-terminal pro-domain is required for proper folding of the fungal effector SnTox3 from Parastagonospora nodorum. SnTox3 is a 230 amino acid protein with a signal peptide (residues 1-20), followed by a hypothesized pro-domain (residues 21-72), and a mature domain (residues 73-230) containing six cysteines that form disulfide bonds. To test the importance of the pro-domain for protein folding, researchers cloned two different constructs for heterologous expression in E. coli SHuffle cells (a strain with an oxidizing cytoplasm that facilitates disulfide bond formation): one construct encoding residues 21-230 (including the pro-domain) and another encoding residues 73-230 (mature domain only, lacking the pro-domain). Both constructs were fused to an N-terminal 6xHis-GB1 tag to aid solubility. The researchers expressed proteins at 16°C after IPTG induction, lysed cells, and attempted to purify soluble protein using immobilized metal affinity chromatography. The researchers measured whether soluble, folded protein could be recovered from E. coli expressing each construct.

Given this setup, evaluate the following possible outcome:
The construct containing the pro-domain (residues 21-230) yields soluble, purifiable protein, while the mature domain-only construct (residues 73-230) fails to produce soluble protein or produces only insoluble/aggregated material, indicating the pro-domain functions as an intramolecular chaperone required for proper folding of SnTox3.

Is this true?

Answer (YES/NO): NO